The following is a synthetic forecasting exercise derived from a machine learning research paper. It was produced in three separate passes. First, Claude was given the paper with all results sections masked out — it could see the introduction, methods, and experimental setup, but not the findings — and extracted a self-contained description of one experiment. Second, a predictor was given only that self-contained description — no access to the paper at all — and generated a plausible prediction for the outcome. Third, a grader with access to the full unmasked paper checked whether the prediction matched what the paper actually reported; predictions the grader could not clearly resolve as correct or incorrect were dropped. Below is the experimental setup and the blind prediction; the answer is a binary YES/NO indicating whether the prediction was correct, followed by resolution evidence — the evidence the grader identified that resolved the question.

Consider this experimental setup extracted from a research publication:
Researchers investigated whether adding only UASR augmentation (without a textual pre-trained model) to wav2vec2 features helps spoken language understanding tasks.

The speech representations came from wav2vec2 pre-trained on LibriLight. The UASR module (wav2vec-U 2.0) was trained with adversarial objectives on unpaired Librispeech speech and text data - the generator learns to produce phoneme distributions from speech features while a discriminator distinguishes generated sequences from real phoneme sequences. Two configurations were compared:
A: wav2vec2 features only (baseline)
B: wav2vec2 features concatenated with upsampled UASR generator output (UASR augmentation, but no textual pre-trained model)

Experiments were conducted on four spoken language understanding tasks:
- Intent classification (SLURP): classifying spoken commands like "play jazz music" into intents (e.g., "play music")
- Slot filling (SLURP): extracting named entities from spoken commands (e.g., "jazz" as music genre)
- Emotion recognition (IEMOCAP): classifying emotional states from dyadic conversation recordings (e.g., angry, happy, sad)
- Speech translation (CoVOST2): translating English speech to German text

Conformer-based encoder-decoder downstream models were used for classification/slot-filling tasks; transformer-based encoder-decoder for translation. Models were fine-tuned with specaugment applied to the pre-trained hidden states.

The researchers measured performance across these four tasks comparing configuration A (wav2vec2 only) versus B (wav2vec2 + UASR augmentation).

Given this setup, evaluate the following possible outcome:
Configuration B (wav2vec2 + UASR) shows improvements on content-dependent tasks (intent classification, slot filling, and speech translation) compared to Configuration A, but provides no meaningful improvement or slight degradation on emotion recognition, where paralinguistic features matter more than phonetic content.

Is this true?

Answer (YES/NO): NO